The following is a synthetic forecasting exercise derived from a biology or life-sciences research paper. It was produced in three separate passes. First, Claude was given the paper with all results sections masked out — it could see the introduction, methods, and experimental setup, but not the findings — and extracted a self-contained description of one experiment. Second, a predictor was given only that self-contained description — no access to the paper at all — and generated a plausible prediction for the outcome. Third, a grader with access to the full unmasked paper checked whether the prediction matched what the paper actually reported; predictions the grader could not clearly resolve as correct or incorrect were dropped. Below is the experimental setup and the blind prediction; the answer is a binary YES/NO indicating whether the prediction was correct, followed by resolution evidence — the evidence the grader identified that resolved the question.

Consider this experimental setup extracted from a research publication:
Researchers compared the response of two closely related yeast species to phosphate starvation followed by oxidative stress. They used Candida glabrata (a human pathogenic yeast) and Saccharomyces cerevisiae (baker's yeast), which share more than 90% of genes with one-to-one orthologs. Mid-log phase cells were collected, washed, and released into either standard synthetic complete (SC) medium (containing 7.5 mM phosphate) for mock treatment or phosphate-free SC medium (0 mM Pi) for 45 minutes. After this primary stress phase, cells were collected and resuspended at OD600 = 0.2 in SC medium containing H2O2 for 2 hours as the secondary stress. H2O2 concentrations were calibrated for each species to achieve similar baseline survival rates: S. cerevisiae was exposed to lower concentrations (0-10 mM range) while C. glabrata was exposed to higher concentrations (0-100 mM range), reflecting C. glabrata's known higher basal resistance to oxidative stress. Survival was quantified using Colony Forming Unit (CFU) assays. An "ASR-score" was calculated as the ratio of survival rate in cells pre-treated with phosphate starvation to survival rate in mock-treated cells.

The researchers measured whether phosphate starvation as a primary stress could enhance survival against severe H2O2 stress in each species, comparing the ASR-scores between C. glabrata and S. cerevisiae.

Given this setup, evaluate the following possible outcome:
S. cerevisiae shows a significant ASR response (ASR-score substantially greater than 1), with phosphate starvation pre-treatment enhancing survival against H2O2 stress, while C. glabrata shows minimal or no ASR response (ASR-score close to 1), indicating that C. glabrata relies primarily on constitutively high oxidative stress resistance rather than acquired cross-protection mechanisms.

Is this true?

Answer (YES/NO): NO